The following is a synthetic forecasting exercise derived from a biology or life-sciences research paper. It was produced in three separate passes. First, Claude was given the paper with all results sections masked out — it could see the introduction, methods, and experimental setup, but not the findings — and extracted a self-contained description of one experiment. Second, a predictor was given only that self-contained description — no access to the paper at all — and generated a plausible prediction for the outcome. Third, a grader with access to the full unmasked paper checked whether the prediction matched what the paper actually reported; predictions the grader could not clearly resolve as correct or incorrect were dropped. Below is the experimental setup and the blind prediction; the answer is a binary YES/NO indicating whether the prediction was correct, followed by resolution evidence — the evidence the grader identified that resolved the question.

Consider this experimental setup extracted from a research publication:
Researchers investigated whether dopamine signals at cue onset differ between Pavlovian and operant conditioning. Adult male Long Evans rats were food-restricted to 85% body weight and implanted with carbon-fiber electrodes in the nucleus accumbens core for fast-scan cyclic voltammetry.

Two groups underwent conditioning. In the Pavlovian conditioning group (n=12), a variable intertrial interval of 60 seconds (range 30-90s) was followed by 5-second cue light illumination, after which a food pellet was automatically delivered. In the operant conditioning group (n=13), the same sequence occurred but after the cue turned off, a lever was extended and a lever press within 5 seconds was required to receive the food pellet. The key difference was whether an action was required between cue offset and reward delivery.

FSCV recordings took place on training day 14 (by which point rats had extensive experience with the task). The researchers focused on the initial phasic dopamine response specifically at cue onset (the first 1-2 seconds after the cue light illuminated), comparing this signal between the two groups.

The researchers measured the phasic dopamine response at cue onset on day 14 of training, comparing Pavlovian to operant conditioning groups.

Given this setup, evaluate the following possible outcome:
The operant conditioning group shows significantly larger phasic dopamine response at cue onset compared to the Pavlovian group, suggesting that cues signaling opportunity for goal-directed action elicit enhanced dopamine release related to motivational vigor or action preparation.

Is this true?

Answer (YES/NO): NO